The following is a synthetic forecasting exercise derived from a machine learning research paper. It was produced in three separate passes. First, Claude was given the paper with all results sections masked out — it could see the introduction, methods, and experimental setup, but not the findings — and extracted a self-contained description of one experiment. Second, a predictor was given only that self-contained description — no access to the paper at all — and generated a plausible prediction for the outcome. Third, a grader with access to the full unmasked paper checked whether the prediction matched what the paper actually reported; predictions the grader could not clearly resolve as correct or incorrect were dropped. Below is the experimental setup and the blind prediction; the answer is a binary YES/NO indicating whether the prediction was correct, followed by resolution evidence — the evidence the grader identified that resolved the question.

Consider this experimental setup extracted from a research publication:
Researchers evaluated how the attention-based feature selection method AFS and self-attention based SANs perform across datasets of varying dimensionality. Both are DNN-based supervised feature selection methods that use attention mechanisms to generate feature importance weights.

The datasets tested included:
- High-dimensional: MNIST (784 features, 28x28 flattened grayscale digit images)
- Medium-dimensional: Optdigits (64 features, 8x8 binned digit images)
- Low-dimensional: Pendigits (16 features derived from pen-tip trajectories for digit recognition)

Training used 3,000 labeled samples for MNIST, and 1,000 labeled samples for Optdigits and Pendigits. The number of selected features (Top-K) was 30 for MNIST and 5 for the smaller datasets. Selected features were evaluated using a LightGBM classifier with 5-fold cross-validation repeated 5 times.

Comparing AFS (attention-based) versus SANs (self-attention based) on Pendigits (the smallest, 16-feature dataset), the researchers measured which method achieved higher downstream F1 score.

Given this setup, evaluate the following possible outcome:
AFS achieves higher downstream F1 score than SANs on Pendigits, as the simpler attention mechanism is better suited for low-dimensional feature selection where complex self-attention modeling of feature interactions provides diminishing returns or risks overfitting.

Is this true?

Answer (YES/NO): NO